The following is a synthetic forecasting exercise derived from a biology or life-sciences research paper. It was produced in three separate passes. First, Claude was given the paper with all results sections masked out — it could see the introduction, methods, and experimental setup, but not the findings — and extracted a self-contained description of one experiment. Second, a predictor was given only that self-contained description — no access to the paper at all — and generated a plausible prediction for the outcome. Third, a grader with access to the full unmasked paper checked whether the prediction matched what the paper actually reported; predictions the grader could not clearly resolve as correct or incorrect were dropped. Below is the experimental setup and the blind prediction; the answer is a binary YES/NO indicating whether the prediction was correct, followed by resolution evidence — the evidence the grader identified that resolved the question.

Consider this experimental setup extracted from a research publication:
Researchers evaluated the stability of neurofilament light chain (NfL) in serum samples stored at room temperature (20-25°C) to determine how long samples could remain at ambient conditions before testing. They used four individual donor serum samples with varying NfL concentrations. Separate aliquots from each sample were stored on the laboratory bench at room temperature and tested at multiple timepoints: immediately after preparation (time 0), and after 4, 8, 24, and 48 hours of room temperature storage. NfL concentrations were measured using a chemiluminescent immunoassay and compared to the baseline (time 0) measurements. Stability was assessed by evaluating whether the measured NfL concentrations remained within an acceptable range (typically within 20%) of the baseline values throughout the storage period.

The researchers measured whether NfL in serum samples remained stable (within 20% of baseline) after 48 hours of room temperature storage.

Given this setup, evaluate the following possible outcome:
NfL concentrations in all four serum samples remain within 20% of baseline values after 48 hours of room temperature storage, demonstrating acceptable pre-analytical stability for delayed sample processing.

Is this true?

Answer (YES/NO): YES